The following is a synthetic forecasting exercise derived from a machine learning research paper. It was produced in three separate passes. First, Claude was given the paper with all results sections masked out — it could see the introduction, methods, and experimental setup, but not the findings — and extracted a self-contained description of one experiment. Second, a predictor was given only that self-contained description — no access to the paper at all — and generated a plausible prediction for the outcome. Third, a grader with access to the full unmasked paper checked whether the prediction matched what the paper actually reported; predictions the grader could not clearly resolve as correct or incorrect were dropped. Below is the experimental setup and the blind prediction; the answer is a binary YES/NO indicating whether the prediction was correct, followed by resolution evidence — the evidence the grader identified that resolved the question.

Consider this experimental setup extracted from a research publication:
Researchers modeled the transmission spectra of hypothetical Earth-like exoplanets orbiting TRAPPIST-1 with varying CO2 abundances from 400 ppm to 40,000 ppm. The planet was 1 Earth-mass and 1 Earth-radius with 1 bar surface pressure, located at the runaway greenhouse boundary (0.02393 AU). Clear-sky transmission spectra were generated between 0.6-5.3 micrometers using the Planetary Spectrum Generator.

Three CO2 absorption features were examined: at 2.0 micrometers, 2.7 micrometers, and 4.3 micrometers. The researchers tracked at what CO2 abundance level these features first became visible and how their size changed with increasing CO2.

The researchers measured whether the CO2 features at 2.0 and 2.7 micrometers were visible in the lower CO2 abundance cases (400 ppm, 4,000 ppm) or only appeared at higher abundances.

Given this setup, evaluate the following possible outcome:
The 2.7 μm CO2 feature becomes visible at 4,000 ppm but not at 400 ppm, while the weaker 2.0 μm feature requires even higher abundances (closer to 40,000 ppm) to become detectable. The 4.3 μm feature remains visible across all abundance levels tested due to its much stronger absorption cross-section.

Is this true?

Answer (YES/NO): NO